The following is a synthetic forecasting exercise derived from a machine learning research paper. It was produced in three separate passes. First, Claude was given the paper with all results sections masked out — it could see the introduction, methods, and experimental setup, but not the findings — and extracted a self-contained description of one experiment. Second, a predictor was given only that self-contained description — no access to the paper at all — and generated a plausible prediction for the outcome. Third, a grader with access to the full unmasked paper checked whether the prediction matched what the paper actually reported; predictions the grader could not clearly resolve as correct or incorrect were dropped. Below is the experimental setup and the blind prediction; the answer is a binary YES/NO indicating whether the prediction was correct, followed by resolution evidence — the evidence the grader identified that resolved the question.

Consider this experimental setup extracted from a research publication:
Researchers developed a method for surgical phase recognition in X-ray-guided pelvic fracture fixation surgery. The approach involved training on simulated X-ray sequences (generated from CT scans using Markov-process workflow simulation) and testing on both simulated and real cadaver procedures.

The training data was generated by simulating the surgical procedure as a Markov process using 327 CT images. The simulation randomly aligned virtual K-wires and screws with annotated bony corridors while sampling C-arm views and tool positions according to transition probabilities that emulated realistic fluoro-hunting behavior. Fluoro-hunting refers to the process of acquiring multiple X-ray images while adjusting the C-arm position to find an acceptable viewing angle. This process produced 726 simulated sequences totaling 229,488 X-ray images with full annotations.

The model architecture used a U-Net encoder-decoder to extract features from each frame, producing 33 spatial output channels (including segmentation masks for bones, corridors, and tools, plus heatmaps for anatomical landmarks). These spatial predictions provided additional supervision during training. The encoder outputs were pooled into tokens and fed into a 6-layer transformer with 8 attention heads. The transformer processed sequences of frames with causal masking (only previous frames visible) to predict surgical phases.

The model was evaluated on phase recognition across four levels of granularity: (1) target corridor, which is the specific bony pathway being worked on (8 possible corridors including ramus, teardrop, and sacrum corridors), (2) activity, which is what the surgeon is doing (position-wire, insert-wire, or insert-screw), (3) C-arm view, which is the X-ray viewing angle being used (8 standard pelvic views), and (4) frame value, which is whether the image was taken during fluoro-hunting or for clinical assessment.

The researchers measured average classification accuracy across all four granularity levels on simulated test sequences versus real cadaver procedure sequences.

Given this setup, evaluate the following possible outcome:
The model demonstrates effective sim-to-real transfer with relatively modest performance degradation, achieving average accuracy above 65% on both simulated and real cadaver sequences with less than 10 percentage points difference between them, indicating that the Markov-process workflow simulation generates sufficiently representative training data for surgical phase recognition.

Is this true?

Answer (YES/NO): NO